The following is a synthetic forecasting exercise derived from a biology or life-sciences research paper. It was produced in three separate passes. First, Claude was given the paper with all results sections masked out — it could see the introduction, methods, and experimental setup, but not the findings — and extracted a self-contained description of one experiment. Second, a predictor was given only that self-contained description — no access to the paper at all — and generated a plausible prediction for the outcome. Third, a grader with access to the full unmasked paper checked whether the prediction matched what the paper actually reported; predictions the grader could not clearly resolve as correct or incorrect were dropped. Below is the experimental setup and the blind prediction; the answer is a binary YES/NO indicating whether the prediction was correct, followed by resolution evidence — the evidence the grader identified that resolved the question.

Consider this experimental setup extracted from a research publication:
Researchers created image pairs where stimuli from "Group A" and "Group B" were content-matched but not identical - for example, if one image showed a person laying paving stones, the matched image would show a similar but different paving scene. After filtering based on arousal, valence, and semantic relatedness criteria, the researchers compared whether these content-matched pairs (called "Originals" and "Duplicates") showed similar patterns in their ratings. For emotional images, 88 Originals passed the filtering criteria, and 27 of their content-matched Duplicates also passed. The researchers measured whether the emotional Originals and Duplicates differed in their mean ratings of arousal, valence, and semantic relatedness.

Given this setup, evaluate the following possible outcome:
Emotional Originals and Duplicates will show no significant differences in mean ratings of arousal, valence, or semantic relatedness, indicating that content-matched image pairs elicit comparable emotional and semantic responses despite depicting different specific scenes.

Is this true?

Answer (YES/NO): YES